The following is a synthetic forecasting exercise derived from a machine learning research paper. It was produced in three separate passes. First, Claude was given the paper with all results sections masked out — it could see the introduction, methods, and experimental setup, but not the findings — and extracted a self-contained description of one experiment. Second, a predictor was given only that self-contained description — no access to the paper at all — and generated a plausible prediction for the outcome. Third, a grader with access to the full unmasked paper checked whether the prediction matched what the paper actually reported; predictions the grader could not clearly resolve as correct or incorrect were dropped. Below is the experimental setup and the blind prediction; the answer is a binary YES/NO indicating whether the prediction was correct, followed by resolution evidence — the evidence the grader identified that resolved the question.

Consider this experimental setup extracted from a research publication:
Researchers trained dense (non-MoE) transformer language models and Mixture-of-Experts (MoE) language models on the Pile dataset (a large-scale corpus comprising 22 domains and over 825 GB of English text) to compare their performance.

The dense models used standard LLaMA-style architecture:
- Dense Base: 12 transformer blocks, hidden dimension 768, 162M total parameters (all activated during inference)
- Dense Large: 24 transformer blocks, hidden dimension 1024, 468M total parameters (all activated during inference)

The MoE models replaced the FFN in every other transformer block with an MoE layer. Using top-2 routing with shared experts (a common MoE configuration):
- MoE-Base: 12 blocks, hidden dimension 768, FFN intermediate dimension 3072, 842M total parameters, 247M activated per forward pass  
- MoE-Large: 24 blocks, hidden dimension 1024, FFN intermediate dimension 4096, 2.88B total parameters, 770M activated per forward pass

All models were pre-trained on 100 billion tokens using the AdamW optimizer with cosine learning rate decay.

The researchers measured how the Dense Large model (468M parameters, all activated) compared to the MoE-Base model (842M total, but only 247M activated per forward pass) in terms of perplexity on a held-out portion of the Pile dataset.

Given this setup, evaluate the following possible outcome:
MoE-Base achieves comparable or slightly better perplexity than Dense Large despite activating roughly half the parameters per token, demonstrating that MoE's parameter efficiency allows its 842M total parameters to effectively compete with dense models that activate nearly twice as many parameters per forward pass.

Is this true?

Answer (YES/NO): NO